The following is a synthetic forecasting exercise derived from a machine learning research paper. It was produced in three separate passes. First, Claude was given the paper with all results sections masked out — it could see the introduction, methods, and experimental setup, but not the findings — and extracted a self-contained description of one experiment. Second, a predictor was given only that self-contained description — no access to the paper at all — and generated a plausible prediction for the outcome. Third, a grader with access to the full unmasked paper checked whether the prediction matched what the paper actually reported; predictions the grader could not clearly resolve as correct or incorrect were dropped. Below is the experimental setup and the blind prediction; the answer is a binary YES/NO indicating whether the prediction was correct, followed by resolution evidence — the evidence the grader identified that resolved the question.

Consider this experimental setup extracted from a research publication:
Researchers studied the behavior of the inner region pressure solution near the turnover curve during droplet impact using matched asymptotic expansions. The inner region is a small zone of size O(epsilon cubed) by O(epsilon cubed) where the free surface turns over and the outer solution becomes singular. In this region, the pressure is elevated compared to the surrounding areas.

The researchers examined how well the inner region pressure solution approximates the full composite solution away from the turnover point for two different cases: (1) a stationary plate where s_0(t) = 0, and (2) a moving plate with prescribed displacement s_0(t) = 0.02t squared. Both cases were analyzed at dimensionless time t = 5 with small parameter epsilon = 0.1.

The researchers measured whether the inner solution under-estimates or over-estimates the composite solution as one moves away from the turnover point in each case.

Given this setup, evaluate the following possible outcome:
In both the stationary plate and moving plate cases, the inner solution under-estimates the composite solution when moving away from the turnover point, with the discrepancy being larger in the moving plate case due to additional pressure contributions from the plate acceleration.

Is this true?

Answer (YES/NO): NO